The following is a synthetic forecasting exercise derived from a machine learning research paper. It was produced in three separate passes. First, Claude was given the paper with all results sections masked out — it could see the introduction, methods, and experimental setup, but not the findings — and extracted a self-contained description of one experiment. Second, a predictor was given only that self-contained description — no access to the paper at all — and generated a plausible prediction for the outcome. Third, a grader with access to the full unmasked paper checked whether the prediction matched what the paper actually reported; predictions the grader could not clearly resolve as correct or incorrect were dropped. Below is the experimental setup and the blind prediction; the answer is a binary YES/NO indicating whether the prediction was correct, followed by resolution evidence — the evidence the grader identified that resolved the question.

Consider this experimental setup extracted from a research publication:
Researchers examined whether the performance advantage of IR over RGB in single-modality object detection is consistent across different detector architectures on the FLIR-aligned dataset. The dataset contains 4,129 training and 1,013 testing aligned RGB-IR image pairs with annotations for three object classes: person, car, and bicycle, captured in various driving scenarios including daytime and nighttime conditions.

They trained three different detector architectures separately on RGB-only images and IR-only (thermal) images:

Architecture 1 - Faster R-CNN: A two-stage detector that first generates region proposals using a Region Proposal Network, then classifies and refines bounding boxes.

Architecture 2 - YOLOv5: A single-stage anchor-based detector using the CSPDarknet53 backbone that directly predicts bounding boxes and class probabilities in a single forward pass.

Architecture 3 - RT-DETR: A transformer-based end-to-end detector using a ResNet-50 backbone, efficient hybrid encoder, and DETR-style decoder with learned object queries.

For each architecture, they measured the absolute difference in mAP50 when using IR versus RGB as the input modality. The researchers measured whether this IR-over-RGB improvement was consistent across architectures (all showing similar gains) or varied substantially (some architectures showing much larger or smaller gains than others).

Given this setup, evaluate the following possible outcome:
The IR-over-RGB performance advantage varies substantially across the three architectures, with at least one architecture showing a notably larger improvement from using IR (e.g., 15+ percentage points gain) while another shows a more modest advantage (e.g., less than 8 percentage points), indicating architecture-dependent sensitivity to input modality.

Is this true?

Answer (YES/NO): NO